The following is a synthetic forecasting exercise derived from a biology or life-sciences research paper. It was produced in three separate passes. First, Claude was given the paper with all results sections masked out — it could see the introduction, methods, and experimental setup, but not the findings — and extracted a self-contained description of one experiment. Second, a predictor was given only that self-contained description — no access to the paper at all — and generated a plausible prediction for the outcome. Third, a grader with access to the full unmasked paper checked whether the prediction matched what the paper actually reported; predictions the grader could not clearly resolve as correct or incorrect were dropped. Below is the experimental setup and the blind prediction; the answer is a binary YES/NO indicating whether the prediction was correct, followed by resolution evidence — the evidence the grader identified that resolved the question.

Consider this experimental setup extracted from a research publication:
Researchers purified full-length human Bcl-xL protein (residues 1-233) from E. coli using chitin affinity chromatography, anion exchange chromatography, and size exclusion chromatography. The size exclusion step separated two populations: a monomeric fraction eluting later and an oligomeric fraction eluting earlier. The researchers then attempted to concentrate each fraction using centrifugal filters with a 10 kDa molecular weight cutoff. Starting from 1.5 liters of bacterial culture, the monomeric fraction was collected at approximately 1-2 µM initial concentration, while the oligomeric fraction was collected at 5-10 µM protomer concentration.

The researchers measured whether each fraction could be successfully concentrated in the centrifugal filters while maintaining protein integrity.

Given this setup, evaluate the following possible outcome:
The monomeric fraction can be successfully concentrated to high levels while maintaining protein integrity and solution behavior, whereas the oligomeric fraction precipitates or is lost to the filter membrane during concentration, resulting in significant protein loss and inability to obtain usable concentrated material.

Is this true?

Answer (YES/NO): YES